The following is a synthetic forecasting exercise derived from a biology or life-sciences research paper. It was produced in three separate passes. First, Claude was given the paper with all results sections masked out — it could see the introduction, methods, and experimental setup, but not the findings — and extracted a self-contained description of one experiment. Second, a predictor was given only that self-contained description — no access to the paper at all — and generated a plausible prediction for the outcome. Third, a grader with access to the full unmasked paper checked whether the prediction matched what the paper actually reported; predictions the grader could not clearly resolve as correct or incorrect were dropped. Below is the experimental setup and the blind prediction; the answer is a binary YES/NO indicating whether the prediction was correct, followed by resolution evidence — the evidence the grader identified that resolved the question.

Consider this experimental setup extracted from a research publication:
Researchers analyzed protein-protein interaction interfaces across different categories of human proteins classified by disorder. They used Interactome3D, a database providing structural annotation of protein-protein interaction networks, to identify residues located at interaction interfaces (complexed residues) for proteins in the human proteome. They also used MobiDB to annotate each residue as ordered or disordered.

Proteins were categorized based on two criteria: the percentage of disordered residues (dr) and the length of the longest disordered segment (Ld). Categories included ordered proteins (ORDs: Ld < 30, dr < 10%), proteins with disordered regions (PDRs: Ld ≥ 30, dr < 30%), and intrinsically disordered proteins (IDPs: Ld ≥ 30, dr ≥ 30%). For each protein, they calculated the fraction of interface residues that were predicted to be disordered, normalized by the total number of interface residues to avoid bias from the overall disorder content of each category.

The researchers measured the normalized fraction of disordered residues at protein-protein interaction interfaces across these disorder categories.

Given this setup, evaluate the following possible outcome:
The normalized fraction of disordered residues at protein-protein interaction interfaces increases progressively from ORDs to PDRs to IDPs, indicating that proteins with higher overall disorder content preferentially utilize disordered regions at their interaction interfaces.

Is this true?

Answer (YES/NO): NO